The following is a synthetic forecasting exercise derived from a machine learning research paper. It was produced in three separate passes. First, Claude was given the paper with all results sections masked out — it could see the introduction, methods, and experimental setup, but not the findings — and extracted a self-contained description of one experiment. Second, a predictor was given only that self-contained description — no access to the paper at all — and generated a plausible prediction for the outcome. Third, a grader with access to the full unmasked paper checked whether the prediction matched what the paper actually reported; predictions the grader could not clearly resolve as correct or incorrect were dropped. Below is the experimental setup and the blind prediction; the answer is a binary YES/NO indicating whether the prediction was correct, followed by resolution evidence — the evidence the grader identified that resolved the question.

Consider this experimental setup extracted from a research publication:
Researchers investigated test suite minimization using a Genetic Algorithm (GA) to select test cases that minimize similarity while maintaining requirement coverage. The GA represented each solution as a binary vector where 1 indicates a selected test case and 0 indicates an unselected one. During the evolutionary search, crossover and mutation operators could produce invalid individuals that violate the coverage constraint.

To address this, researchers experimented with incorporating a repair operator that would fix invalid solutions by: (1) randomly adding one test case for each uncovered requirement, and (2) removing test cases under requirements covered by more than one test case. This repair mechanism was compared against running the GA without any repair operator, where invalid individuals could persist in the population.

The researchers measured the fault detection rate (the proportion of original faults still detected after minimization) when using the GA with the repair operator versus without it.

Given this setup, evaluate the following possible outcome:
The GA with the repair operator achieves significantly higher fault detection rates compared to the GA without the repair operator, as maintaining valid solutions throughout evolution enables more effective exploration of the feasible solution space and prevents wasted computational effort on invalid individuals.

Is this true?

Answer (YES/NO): NO